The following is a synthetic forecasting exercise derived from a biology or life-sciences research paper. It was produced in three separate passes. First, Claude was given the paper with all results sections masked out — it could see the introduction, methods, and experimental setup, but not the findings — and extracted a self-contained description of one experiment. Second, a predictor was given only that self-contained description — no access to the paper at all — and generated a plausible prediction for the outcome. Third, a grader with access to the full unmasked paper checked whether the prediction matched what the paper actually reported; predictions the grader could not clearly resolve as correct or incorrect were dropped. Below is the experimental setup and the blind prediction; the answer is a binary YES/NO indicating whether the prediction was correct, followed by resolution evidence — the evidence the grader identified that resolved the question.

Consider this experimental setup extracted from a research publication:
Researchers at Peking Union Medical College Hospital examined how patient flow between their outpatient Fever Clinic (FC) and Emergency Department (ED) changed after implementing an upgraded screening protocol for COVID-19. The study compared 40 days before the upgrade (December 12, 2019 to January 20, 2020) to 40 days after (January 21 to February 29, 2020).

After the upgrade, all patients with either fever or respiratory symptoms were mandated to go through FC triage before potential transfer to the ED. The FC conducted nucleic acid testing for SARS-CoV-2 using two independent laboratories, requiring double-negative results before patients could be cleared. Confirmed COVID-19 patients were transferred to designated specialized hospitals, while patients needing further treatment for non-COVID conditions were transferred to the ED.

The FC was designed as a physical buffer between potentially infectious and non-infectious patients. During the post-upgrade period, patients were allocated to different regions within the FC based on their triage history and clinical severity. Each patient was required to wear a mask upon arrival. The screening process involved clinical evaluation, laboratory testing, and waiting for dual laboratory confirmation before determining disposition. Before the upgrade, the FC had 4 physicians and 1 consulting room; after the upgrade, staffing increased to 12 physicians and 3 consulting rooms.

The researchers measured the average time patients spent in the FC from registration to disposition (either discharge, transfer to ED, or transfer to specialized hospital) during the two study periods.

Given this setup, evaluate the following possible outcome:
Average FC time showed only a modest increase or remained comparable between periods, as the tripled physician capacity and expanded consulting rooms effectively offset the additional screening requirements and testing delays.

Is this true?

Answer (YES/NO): NO